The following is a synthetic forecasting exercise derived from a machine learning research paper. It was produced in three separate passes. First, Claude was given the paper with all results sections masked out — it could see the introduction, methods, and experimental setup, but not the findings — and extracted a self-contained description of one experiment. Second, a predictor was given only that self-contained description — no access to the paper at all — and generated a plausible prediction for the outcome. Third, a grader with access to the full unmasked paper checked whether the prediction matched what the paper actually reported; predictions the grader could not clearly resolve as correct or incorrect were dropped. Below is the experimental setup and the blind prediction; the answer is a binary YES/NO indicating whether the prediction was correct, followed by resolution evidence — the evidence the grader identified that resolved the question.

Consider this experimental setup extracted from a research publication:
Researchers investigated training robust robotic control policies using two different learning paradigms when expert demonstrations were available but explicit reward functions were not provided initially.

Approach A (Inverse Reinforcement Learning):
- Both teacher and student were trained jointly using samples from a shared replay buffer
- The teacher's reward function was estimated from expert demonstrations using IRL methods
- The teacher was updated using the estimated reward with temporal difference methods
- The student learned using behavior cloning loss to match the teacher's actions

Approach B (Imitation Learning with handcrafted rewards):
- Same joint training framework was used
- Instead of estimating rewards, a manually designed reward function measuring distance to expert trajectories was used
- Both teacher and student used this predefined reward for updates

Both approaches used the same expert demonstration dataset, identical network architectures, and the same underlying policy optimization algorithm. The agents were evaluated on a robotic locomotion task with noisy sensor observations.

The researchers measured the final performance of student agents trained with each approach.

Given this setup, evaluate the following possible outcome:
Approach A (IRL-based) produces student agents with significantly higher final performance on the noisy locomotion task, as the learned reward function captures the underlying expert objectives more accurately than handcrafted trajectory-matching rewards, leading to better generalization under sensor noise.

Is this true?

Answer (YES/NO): NO